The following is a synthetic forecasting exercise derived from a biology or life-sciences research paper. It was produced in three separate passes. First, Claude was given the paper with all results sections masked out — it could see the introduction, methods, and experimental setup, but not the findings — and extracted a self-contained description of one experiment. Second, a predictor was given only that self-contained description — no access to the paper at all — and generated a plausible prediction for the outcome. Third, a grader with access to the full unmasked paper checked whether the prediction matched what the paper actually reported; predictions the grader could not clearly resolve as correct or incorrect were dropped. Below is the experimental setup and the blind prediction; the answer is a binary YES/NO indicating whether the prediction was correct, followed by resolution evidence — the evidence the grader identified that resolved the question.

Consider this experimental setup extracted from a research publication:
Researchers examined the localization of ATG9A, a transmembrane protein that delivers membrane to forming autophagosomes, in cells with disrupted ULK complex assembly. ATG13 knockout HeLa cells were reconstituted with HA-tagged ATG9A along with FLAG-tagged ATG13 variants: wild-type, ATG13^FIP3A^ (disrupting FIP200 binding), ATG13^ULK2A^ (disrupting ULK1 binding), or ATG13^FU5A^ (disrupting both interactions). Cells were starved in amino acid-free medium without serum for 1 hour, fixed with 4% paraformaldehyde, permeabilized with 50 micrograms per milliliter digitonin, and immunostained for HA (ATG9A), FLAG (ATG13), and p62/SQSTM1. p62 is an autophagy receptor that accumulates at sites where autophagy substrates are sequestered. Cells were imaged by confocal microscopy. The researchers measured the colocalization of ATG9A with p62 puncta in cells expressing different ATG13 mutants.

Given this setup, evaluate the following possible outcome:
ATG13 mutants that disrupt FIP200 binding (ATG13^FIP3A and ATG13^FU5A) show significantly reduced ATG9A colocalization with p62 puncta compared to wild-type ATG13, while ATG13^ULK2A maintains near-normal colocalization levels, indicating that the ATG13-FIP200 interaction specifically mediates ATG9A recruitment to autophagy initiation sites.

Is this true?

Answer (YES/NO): NO